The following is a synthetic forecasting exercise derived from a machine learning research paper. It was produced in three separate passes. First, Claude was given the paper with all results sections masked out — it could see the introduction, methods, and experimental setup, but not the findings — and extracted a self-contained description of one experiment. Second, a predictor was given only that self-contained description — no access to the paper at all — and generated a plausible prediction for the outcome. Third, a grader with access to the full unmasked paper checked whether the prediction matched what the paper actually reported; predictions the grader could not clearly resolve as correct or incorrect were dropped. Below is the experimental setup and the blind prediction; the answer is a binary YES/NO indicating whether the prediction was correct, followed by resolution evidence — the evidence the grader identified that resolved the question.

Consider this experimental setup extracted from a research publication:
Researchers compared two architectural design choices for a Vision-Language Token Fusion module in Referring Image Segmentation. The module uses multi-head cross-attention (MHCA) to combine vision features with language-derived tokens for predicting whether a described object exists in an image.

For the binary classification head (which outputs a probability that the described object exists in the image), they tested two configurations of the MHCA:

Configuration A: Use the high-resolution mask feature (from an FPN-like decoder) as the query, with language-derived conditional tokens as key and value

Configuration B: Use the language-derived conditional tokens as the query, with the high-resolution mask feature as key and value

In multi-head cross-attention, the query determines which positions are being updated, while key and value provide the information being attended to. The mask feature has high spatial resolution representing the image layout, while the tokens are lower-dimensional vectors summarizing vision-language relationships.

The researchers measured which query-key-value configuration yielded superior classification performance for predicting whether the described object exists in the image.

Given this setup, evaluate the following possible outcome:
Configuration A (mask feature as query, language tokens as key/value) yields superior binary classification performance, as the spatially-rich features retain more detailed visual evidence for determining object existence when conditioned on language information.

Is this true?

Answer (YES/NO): YES